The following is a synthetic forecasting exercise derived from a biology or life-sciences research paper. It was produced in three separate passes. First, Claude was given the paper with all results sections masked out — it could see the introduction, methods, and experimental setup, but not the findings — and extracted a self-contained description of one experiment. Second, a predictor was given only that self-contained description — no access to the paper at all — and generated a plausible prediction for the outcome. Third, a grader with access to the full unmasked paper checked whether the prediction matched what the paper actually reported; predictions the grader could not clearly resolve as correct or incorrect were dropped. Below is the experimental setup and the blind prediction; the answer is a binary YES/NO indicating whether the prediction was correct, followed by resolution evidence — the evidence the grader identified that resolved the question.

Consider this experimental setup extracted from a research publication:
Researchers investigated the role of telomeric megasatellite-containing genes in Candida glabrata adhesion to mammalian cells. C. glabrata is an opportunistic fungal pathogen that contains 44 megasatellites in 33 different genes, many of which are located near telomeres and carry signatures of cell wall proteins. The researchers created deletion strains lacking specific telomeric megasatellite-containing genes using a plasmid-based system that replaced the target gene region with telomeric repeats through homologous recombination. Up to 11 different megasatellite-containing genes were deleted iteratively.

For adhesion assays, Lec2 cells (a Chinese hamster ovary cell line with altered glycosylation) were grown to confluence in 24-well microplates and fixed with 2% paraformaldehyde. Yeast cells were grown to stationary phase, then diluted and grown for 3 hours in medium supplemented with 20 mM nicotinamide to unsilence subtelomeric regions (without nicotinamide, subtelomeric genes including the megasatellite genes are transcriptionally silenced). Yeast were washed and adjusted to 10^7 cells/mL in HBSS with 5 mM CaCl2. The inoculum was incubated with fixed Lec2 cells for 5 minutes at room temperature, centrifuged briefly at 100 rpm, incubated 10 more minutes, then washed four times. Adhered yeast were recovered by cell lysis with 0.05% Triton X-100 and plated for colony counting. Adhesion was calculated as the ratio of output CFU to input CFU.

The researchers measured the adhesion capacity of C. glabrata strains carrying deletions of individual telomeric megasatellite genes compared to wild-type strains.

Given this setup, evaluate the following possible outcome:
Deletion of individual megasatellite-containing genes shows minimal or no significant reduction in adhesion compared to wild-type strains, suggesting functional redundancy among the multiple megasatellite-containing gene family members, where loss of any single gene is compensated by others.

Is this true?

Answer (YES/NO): NO